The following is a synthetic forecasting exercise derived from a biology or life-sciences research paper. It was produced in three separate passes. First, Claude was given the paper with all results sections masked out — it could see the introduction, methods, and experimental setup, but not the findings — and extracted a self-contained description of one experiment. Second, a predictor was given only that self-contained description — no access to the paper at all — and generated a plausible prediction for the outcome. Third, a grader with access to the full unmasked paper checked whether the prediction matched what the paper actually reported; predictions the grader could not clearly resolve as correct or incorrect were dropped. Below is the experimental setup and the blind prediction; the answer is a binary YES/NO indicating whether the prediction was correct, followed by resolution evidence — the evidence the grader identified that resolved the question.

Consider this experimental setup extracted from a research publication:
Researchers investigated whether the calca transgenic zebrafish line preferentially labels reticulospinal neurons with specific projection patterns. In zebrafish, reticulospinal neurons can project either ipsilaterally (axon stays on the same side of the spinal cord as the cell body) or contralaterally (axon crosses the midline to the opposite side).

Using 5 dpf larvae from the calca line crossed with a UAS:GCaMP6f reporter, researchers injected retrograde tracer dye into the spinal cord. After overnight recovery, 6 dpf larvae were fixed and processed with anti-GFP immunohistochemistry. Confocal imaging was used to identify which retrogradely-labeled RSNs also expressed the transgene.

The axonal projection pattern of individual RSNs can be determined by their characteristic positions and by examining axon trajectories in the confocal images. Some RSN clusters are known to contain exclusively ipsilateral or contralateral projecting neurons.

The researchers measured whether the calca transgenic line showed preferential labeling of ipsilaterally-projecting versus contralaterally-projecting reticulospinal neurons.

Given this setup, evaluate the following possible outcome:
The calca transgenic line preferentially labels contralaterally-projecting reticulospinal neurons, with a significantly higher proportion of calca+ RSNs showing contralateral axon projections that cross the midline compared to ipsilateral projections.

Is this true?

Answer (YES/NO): NO